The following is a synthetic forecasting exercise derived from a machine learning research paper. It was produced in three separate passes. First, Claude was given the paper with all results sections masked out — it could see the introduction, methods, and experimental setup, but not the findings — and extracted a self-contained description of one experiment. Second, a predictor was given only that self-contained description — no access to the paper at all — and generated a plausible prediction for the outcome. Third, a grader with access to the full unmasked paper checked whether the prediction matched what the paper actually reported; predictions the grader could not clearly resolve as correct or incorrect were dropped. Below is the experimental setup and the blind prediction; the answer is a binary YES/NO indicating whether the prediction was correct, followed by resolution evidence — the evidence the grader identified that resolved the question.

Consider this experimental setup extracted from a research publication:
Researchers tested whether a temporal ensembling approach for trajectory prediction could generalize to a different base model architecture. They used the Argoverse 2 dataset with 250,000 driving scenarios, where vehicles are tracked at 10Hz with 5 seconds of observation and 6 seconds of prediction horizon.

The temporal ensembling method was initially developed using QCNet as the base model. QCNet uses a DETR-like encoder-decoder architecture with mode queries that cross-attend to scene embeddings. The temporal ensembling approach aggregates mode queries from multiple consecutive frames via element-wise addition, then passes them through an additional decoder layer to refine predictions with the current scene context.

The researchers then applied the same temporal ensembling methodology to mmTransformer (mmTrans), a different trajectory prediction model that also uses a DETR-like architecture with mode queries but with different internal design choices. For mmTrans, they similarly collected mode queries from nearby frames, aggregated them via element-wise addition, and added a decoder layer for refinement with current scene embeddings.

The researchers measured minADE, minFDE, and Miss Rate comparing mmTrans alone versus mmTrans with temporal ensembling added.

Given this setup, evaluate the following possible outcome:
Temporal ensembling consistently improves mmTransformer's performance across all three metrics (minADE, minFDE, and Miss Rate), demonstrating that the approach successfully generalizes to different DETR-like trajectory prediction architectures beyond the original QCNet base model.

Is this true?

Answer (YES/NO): YES